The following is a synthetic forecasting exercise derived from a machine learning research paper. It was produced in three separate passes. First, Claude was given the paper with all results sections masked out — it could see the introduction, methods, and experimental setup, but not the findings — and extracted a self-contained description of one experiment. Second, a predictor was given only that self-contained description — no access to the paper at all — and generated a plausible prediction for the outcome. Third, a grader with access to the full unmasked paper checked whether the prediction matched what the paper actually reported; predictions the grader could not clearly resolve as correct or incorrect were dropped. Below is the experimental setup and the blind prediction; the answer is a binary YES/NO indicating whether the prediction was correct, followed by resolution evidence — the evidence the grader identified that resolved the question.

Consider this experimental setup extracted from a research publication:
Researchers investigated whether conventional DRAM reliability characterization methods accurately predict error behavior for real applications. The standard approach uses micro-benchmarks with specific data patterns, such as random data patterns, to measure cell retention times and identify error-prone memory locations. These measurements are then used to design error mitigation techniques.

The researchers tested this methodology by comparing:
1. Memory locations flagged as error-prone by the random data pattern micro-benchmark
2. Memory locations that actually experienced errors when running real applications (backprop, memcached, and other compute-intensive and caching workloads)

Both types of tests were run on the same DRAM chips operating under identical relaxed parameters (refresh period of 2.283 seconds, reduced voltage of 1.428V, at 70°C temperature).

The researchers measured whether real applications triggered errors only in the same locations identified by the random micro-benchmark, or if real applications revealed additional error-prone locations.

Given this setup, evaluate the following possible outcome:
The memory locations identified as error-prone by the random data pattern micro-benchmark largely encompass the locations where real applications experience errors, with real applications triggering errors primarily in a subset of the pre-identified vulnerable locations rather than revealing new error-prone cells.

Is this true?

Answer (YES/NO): NO